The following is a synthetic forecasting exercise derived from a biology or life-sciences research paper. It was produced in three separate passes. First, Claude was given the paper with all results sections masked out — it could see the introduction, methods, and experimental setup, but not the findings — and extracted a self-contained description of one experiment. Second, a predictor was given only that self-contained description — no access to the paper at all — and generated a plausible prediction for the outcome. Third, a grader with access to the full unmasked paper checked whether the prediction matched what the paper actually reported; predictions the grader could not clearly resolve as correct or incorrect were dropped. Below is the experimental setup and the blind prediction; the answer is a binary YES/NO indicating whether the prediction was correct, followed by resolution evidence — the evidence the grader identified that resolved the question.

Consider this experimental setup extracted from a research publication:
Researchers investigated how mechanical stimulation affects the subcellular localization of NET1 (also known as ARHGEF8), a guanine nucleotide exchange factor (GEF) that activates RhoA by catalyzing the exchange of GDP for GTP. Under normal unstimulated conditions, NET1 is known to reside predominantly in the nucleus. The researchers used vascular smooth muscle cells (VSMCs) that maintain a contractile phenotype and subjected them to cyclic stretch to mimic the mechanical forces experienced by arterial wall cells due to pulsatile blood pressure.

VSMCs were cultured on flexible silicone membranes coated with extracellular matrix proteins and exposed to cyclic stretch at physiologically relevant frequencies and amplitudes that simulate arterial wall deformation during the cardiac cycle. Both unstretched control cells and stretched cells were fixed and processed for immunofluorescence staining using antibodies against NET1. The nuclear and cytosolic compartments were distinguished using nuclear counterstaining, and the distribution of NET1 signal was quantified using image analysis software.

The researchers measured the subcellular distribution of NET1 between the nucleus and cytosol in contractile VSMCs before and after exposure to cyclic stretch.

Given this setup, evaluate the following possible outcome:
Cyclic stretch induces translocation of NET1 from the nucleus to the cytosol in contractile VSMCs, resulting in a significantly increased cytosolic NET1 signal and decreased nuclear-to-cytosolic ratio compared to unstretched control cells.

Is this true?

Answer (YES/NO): NO